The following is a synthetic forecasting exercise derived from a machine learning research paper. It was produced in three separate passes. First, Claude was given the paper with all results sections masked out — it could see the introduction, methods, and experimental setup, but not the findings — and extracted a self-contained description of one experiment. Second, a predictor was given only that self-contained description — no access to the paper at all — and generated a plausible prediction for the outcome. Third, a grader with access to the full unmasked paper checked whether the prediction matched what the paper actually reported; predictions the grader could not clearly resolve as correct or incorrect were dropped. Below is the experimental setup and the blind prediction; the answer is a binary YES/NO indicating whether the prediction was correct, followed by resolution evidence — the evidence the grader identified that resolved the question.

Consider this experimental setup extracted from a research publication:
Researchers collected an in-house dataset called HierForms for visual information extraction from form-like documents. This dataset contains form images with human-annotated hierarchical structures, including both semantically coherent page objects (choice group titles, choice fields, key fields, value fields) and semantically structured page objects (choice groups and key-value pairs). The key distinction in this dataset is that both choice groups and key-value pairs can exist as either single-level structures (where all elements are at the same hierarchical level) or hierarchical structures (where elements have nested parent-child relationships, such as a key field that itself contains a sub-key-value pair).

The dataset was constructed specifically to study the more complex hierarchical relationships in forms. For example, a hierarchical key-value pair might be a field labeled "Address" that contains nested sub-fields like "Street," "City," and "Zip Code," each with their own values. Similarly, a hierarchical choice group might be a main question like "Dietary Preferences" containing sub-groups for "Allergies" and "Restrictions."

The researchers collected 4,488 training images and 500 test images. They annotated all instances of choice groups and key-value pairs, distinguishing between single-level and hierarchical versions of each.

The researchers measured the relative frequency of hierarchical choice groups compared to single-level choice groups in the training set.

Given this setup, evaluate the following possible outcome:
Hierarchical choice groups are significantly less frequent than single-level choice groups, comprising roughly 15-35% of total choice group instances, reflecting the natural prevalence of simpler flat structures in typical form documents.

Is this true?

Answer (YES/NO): NO